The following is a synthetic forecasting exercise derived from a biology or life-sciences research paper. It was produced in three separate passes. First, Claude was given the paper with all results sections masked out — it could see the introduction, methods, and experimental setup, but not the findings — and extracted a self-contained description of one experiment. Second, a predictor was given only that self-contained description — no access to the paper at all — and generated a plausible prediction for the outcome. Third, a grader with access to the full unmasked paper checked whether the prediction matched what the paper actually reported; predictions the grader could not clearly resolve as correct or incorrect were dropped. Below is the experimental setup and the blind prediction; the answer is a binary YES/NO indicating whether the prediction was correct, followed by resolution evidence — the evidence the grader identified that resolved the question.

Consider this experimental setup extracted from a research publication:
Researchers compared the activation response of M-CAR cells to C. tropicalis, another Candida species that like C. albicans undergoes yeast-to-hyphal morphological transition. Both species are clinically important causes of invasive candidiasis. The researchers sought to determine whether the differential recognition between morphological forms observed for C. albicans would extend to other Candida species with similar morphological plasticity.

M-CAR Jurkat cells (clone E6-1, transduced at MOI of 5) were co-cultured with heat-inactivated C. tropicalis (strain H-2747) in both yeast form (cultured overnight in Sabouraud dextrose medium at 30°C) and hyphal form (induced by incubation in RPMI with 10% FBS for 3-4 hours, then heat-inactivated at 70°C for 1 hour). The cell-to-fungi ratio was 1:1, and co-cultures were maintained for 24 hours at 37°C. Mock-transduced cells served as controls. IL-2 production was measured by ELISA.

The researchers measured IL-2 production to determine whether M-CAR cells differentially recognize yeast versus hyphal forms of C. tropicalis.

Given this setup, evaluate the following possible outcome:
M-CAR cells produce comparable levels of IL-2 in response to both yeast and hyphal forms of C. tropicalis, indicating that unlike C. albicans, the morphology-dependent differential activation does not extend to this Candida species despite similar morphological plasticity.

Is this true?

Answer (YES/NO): NO